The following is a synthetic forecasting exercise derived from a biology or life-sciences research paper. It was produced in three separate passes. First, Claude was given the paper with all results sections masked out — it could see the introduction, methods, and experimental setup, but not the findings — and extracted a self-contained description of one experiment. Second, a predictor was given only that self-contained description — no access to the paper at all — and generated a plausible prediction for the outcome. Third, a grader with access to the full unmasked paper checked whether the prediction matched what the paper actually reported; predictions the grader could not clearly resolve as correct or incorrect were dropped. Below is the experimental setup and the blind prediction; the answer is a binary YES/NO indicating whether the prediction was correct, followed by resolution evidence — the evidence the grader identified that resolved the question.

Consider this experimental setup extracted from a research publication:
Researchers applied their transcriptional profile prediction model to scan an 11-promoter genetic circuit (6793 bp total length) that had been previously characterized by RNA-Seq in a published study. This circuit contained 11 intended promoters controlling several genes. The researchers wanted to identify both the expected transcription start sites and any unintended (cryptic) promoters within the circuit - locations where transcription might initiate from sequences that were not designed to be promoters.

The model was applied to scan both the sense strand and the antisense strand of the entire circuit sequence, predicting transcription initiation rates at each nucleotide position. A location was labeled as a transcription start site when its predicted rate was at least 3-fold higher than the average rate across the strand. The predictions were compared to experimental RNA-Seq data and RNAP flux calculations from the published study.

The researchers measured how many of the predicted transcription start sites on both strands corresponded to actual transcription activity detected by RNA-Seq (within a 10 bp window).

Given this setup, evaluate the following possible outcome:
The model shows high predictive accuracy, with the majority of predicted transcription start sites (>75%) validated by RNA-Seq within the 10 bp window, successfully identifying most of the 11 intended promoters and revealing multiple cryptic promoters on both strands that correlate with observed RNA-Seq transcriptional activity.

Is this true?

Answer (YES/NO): NO